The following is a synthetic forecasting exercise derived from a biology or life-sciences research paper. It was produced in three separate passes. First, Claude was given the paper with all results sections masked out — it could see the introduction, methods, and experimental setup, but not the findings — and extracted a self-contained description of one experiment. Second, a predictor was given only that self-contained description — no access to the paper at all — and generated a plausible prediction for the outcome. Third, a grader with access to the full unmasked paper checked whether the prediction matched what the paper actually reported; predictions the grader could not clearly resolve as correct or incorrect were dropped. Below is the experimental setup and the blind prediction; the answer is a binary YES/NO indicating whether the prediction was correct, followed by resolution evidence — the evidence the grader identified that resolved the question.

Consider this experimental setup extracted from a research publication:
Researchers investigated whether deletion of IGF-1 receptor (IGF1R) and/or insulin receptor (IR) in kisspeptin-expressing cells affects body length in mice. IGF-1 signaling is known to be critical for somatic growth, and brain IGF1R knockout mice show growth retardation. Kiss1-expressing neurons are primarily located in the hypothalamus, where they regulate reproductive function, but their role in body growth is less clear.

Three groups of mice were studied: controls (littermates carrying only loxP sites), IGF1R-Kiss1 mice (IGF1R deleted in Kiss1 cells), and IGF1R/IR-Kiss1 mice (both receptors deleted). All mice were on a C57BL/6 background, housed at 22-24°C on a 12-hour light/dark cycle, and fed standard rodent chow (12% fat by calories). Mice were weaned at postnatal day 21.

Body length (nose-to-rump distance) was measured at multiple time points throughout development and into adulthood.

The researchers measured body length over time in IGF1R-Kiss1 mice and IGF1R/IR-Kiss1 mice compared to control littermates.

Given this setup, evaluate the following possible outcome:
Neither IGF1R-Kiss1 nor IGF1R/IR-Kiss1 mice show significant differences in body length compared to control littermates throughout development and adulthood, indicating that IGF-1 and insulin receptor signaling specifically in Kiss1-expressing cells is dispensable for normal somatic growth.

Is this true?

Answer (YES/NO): NO